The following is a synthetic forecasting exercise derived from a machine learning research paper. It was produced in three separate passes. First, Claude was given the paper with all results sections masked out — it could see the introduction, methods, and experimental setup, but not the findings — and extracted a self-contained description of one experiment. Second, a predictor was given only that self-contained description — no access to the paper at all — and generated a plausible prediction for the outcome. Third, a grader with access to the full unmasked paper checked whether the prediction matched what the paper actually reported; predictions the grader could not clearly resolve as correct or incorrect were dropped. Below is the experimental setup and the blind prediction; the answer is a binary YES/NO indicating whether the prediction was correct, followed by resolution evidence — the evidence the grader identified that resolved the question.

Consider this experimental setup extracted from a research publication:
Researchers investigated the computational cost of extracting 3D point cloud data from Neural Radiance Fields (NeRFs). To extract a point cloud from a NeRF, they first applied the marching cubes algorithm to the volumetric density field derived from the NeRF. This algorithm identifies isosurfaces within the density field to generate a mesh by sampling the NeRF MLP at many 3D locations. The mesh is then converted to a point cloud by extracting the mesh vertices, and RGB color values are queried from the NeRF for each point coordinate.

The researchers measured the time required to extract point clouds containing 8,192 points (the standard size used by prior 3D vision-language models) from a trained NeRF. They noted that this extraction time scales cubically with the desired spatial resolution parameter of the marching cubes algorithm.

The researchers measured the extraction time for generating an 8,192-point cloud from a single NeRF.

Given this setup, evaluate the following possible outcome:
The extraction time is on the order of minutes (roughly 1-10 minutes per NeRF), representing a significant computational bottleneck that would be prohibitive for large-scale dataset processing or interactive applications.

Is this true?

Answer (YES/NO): NO